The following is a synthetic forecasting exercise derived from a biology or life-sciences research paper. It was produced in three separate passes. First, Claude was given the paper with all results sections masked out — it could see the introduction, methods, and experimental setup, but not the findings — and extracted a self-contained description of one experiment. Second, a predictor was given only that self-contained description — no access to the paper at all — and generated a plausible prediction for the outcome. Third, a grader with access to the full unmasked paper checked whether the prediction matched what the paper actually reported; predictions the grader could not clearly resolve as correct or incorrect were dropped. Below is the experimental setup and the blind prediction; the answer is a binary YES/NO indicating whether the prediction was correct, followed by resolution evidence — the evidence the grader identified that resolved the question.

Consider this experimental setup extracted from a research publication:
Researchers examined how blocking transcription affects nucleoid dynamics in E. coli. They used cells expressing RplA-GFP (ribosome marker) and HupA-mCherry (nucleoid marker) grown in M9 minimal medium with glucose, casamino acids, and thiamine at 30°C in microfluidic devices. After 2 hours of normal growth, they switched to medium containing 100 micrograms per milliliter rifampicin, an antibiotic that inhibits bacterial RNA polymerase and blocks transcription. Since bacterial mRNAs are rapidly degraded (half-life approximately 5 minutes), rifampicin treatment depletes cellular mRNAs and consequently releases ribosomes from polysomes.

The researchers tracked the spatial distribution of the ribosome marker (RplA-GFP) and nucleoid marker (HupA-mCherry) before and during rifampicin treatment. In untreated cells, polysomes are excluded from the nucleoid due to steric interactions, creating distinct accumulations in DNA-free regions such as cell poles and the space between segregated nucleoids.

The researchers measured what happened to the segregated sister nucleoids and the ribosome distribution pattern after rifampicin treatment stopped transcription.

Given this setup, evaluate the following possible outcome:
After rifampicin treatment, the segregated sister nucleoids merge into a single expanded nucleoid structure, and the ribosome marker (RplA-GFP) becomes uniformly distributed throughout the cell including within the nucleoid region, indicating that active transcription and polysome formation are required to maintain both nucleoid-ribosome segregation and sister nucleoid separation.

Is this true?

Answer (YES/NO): YES